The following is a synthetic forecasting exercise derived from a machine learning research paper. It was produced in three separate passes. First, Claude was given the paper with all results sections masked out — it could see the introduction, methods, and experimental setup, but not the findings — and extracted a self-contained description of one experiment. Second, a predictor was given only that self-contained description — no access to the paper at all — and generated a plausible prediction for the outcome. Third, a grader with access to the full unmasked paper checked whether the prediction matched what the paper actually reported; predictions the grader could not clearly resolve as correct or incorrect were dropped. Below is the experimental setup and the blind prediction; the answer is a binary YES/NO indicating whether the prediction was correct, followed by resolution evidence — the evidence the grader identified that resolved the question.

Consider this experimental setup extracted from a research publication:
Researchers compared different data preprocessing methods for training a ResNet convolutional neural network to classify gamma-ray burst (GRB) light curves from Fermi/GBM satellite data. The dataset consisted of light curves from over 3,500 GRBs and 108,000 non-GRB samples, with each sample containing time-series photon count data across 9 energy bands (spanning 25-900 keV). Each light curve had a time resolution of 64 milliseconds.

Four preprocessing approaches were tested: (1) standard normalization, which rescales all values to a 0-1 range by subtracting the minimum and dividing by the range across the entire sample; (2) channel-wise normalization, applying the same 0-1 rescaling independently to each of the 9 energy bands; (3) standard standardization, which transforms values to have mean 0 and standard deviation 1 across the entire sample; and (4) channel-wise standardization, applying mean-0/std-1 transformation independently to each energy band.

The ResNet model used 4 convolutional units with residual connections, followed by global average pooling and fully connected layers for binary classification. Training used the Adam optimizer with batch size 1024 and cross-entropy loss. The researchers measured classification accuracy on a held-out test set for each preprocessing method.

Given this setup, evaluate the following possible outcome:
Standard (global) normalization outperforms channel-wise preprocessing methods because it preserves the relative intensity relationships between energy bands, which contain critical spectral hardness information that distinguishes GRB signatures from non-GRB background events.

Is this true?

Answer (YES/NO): NO